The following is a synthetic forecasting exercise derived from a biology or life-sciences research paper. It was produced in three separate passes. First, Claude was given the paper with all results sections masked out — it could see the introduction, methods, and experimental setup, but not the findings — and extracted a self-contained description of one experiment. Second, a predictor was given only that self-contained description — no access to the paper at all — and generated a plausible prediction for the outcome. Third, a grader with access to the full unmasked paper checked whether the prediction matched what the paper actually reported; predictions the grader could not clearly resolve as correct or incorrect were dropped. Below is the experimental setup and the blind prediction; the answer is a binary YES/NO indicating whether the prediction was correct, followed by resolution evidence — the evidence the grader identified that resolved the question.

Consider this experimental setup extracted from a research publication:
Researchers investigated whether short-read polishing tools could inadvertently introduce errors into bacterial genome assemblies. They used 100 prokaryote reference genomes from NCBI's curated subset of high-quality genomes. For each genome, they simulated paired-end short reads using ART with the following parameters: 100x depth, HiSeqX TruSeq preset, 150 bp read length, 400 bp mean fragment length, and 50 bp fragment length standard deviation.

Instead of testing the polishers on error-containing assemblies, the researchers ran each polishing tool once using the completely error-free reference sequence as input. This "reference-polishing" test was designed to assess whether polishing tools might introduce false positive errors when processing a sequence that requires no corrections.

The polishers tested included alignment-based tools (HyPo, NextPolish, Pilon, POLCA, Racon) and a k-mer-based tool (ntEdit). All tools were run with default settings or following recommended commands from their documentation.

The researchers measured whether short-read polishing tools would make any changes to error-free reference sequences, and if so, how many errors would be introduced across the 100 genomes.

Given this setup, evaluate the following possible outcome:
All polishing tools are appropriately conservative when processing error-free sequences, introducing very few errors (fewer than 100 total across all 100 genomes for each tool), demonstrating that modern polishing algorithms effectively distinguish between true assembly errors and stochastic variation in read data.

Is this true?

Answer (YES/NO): NO